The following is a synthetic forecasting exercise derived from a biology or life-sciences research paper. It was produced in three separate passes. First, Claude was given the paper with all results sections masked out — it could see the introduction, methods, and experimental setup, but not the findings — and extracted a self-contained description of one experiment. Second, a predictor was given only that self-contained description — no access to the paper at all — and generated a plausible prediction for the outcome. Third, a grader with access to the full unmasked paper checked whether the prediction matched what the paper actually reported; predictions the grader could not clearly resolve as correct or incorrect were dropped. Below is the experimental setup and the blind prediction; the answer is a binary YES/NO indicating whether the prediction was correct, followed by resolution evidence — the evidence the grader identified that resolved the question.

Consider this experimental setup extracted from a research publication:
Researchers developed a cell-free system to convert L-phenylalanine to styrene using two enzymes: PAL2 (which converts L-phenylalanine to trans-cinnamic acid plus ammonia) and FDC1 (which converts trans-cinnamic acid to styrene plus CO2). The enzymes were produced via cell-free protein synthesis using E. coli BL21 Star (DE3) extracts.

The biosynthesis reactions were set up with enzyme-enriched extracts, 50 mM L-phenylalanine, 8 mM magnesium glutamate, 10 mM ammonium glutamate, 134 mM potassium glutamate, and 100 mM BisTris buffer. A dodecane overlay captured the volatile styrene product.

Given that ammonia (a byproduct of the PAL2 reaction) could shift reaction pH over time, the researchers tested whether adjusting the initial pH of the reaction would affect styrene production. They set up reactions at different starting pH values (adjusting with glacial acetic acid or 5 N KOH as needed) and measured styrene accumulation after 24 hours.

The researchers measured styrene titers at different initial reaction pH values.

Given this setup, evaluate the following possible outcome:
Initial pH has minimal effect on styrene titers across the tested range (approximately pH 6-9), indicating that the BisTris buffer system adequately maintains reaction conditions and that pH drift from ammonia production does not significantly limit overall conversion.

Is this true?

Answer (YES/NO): NO